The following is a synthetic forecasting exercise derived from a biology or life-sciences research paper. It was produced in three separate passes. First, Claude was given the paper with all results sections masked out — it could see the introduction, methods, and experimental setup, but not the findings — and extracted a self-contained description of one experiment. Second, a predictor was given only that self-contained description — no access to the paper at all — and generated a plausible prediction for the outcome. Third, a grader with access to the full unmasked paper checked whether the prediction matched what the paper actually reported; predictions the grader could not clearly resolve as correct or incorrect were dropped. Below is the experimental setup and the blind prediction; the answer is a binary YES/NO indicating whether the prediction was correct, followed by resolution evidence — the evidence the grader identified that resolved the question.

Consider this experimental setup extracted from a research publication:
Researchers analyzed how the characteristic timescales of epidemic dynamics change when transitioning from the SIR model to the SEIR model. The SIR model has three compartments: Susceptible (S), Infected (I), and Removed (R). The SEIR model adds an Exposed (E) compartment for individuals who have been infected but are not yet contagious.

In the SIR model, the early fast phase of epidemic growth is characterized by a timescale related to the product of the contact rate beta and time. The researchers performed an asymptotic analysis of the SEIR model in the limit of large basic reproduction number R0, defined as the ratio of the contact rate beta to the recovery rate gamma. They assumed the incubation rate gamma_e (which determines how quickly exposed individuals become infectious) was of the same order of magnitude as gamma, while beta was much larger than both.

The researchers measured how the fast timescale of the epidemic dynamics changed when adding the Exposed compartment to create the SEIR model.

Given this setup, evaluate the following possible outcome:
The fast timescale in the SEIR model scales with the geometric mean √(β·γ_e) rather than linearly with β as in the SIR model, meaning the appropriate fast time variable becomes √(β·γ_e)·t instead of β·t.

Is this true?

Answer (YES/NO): YES